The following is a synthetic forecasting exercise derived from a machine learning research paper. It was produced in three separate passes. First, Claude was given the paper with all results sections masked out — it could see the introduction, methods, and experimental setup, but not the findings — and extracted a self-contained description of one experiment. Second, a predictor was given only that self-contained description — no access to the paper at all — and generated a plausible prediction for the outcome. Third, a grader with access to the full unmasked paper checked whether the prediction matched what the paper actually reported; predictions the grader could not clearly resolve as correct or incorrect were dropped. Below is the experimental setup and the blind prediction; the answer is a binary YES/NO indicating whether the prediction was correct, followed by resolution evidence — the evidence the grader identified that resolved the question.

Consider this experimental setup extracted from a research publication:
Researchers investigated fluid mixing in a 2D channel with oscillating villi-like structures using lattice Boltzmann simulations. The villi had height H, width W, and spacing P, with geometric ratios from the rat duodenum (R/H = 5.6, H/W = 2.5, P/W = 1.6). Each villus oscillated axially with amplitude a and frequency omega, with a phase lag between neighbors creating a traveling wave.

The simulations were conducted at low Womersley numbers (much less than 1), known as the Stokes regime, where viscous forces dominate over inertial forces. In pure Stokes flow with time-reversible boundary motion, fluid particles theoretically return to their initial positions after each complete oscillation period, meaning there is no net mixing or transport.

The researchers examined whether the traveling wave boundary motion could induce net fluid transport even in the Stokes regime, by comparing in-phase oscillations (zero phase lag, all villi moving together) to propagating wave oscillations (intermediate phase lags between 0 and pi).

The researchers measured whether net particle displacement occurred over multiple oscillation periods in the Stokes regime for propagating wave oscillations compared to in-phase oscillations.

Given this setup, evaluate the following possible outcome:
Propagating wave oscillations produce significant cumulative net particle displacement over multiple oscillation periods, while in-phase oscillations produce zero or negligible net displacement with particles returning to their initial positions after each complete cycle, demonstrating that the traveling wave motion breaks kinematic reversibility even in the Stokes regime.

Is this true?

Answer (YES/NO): YES